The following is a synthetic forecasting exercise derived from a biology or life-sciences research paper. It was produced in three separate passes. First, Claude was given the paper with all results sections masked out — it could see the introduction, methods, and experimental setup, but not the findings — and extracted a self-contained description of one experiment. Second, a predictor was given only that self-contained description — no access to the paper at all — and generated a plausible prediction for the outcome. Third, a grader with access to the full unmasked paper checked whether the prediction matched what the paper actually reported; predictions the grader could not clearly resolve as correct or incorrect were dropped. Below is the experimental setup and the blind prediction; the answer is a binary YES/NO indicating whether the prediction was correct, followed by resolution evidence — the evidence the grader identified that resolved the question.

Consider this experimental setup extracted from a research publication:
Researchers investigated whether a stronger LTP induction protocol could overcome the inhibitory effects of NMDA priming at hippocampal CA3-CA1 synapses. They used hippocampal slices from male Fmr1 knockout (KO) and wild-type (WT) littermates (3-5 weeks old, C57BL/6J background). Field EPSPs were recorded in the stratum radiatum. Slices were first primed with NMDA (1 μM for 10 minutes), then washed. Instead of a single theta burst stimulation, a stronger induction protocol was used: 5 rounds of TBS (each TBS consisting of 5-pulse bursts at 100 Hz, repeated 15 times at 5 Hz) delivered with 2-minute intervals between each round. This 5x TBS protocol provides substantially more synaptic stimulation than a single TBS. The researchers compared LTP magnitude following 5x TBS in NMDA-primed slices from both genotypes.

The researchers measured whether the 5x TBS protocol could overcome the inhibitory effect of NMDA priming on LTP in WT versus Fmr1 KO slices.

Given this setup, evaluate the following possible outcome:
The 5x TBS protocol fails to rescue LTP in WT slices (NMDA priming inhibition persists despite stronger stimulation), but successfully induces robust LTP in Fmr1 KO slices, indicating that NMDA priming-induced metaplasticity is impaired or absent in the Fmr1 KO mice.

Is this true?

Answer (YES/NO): NO